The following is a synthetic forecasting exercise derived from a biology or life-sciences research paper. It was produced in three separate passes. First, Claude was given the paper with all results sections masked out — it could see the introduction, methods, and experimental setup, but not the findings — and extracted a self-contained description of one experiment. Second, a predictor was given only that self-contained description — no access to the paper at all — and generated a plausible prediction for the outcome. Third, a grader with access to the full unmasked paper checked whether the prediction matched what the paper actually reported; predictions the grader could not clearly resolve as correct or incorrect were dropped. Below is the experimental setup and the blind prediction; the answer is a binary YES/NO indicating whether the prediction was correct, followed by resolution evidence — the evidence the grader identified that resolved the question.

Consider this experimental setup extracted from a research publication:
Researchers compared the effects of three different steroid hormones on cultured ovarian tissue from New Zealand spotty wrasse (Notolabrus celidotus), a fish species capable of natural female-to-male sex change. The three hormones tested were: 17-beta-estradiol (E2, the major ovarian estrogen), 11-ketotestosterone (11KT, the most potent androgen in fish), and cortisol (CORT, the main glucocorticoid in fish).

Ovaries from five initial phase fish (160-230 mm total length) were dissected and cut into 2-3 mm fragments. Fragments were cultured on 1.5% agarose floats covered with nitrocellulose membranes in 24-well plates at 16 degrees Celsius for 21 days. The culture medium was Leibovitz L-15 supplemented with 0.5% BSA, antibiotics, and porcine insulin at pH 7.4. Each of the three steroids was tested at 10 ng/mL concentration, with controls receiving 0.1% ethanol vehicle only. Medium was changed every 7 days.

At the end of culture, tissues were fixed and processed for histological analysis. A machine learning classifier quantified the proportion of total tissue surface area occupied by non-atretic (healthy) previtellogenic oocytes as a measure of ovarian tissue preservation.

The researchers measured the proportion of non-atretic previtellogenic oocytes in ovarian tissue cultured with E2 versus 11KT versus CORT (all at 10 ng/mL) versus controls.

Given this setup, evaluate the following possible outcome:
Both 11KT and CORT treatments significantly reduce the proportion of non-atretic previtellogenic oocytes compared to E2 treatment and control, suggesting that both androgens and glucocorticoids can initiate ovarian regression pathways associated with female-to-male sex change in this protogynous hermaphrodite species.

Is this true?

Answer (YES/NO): NO